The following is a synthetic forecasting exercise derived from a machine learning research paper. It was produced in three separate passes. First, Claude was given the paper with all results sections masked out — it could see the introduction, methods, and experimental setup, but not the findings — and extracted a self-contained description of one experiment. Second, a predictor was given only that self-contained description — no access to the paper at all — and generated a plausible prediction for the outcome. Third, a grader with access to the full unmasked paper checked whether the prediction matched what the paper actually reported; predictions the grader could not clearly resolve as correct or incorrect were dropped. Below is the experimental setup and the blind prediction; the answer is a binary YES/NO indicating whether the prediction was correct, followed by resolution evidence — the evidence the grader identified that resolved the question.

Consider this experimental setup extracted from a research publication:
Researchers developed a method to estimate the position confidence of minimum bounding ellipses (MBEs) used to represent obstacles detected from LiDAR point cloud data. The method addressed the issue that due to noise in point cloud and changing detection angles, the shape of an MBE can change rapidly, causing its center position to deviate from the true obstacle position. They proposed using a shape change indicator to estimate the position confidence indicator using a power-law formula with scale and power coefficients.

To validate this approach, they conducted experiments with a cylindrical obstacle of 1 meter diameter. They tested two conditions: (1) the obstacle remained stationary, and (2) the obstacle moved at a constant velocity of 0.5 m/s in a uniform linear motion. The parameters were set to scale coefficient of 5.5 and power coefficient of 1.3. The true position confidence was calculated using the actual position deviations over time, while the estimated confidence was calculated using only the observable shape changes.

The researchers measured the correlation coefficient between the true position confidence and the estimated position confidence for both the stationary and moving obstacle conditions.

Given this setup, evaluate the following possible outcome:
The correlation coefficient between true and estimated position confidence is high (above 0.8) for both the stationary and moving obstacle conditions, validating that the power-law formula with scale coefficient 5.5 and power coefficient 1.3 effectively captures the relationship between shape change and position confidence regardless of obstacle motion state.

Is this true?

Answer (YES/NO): YES